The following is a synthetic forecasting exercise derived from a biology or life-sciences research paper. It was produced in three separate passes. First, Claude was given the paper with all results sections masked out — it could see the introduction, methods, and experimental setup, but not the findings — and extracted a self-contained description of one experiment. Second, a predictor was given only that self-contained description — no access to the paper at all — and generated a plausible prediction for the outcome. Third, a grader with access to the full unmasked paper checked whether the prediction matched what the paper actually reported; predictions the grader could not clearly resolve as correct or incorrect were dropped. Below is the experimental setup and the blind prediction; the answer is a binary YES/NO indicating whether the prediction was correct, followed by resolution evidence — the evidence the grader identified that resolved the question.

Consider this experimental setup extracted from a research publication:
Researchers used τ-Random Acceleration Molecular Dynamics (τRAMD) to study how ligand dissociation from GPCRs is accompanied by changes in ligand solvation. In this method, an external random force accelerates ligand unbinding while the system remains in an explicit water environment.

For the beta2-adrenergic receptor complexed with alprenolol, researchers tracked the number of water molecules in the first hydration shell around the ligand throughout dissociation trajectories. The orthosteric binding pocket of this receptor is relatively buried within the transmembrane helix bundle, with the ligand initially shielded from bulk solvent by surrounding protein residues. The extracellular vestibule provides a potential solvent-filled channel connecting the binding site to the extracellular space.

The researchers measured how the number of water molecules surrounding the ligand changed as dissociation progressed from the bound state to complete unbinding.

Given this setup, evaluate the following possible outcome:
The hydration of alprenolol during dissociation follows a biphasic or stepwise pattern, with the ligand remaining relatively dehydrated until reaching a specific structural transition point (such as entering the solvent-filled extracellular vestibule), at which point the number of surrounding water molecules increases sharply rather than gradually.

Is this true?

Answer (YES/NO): NO